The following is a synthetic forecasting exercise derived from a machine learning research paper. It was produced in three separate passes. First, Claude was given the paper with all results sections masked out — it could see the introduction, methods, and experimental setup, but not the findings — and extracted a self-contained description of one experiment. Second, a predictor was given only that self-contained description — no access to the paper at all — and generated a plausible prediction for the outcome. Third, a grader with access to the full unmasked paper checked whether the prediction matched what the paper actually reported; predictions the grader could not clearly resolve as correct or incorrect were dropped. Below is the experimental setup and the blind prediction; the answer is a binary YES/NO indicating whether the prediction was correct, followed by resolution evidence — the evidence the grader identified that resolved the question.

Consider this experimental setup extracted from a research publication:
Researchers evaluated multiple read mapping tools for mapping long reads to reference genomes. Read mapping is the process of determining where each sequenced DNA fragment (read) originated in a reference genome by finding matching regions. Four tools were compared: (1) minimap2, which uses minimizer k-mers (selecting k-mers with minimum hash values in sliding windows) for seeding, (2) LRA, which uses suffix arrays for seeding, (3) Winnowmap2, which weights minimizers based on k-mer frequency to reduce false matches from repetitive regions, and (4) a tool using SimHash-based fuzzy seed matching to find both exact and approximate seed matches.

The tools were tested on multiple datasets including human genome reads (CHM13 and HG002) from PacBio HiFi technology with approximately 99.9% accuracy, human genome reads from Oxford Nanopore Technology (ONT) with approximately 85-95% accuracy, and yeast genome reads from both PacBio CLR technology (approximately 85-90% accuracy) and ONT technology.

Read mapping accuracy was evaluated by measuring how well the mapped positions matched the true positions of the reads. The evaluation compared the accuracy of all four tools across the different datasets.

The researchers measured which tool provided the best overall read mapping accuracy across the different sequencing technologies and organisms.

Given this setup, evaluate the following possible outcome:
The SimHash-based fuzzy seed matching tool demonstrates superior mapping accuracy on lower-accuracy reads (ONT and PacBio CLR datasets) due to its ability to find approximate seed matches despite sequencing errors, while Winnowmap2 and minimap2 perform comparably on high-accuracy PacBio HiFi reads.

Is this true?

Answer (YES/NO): NO